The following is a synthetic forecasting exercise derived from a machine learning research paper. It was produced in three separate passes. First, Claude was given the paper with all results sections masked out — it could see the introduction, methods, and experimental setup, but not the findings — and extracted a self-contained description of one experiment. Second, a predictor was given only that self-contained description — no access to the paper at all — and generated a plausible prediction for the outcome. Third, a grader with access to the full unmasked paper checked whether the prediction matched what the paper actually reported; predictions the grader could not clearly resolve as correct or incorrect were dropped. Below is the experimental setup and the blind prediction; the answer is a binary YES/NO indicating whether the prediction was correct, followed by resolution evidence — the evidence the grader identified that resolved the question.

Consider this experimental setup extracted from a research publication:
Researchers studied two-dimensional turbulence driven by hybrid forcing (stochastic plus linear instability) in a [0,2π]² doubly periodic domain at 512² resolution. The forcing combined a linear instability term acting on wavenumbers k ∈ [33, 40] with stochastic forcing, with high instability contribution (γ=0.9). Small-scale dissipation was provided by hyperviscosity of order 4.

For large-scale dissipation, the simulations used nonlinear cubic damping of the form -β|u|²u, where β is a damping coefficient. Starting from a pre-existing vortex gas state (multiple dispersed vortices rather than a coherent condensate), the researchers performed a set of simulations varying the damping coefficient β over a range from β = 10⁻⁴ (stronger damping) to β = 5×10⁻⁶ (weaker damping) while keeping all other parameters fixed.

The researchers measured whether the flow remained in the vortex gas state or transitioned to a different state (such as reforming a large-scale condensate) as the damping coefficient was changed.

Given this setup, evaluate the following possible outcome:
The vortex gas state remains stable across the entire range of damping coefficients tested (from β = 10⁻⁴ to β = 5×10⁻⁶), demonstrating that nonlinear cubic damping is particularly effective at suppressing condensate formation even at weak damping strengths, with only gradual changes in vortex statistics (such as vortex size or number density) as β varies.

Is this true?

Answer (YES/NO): YES